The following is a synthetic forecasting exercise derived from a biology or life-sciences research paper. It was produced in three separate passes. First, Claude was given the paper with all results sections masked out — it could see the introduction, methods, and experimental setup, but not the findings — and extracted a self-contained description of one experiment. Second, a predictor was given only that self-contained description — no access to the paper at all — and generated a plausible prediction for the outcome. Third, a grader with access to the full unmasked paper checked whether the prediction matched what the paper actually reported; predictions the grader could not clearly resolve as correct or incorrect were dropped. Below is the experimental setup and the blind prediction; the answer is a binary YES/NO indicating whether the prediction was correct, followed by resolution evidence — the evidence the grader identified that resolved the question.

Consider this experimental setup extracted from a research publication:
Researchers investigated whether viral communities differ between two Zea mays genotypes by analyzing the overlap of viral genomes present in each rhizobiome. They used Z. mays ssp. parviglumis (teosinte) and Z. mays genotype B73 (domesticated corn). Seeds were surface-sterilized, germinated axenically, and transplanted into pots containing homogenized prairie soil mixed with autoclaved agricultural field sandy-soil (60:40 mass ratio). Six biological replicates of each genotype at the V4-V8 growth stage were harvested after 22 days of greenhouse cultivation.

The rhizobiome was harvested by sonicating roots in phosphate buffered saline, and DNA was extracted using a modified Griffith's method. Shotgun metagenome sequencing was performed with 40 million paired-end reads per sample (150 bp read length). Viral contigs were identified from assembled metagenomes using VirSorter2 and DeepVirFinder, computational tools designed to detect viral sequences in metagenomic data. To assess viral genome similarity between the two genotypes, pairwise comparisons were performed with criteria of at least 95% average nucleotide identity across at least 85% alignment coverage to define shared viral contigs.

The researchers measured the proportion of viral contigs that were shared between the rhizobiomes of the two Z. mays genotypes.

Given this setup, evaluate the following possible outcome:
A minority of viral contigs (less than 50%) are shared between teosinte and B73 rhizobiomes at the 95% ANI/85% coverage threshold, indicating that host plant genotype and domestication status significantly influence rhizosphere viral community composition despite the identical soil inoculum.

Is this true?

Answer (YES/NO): YES